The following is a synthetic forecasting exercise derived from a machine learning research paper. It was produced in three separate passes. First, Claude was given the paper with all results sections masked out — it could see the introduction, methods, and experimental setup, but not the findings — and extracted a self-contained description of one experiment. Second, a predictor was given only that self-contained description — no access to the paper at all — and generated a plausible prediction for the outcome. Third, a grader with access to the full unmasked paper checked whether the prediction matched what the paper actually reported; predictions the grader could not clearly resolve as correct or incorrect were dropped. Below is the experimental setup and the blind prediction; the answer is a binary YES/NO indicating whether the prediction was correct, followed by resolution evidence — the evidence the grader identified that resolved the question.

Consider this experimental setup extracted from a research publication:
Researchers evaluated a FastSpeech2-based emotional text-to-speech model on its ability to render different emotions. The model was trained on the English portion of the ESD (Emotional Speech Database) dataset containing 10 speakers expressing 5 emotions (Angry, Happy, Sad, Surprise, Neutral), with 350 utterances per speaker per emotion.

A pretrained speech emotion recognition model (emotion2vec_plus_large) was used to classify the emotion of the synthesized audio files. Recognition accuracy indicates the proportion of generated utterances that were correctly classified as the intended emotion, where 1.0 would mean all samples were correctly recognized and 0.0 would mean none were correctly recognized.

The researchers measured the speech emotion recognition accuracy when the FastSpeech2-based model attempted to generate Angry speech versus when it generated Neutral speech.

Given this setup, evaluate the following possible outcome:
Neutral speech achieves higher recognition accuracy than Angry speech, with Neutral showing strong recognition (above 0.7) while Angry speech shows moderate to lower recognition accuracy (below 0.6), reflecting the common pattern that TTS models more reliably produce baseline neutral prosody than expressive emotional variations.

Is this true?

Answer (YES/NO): NO